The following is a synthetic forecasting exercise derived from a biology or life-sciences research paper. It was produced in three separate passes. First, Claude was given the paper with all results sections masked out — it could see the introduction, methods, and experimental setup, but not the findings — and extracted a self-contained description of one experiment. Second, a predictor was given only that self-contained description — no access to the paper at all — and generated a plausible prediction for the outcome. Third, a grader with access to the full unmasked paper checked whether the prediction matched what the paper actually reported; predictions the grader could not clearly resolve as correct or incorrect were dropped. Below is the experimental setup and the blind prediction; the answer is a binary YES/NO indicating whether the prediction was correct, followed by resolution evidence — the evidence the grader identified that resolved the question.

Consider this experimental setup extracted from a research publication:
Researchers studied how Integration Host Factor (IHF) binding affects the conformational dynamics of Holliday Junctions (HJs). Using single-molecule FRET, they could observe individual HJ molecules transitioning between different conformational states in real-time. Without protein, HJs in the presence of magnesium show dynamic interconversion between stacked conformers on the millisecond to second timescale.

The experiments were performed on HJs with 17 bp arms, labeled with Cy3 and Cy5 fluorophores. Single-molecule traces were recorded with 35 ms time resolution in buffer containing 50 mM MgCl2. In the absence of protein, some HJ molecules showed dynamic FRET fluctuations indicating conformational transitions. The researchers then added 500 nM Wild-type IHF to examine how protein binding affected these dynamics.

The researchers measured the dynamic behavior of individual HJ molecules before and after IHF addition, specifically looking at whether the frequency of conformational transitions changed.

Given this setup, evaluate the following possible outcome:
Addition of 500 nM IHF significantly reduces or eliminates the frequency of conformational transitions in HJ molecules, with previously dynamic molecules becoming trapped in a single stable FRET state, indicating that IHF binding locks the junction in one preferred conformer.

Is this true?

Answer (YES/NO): YES